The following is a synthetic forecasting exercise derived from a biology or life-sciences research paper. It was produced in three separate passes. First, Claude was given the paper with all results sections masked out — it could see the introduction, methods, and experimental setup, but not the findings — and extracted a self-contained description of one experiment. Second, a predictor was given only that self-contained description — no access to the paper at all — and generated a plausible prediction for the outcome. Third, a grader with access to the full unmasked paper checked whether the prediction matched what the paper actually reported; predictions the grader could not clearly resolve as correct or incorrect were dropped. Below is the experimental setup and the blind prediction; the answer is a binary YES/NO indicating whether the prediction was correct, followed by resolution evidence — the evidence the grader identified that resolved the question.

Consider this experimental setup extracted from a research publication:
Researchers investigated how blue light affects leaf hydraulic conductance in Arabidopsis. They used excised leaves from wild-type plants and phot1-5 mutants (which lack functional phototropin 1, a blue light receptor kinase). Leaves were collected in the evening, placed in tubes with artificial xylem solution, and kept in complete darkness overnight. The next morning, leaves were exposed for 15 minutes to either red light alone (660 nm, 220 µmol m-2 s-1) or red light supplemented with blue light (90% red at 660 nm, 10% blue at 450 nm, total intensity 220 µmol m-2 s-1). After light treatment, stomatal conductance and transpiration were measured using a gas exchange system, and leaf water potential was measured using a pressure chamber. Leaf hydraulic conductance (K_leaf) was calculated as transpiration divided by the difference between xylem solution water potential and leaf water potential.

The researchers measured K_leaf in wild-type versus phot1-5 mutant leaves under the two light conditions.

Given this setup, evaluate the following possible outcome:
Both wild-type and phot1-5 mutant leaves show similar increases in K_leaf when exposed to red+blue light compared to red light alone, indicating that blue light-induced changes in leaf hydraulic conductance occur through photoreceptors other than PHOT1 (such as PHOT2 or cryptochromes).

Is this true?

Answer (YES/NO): NO